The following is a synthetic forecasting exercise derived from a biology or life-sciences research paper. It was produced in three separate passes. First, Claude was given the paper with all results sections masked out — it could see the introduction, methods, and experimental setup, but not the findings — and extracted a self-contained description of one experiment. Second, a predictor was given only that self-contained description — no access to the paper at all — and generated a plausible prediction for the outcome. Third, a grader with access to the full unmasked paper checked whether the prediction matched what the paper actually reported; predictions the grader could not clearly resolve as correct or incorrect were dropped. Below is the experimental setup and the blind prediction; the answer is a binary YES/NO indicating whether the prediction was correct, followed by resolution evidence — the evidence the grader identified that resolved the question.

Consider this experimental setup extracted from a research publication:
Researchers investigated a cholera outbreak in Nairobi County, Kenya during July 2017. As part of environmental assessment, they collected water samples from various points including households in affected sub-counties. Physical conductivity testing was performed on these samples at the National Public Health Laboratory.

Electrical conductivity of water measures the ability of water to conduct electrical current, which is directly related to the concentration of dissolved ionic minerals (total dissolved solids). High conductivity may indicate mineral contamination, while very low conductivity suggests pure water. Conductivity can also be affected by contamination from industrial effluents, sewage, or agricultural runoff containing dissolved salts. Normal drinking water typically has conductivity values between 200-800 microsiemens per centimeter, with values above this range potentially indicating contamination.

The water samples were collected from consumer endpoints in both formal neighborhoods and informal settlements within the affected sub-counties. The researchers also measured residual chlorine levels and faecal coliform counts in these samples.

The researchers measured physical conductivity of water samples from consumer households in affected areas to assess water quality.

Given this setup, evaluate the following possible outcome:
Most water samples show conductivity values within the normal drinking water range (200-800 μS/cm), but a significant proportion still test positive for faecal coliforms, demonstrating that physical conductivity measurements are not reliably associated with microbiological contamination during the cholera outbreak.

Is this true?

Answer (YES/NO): NO